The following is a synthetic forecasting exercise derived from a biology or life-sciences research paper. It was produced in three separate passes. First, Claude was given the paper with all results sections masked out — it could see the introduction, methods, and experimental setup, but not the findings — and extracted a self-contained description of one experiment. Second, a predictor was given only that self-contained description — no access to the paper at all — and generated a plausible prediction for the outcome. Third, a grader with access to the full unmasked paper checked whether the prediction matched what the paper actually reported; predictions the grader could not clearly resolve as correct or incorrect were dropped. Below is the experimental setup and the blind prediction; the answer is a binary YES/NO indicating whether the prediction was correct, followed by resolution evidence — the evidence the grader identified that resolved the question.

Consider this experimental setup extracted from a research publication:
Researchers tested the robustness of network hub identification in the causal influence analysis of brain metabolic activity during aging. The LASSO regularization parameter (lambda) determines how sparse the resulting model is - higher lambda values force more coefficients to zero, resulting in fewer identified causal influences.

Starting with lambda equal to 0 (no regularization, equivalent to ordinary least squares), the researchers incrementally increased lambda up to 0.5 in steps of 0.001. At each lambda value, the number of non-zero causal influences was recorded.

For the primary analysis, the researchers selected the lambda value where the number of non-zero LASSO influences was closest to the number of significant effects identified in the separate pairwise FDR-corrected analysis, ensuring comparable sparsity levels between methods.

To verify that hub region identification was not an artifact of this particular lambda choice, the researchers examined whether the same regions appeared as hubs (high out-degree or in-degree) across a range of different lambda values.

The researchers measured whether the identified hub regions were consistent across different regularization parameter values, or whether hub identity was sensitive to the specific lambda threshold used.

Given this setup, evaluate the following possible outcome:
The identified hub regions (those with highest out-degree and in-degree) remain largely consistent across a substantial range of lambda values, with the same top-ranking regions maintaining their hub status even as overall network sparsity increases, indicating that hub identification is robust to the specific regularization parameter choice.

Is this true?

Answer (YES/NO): YES